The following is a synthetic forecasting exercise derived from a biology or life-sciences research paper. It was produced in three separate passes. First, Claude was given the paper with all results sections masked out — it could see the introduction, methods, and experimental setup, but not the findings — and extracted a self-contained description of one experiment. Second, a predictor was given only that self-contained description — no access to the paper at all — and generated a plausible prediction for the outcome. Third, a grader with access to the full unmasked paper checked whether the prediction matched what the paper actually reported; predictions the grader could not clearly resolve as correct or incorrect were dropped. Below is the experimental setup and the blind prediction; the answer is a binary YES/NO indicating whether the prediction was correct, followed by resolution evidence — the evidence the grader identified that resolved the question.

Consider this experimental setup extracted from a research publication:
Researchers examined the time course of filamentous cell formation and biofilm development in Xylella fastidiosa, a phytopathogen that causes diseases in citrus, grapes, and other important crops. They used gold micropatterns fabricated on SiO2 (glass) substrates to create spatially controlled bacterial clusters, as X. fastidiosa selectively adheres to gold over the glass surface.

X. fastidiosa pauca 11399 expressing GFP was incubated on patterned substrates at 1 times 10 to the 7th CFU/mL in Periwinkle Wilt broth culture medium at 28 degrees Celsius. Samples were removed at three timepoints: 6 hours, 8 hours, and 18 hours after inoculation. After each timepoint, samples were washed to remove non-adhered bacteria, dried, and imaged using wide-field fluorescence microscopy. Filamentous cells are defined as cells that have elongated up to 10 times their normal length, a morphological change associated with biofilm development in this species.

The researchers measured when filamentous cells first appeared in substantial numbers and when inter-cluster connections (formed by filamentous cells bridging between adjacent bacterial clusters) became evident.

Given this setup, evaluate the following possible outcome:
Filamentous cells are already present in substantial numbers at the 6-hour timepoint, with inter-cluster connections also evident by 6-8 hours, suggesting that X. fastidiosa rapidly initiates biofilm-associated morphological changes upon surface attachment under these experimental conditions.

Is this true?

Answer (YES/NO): NO